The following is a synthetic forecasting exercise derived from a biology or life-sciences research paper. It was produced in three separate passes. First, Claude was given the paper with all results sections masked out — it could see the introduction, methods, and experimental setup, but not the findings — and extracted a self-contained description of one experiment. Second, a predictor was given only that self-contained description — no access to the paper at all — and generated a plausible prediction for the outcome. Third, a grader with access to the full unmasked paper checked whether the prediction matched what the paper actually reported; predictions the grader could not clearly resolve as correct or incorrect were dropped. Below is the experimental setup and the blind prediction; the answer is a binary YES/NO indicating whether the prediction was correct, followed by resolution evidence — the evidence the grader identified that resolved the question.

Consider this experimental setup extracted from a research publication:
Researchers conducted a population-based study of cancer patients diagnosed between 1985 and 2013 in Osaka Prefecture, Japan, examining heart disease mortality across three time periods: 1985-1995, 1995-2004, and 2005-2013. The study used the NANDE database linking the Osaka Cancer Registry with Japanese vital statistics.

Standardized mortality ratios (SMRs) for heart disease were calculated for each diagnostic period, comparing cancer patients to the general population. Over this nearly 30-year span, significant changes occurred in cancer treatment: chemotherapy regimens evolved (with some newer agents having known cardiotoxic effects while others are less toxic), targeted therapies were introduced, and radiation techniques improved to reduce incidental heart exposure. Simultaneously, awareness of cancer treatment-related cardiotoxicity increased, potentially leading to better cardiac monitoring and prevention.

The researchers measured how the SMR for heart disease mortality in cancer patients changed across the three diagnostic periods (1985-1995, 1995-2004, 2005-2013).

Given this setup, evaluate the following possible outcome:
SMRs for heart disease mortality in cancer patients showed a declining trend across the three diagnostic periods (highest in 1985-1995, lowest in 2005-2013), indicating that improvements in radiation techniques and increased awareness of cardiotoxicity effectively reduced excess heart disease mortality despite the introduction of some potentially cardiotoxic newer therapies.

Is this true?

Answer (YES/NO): NO